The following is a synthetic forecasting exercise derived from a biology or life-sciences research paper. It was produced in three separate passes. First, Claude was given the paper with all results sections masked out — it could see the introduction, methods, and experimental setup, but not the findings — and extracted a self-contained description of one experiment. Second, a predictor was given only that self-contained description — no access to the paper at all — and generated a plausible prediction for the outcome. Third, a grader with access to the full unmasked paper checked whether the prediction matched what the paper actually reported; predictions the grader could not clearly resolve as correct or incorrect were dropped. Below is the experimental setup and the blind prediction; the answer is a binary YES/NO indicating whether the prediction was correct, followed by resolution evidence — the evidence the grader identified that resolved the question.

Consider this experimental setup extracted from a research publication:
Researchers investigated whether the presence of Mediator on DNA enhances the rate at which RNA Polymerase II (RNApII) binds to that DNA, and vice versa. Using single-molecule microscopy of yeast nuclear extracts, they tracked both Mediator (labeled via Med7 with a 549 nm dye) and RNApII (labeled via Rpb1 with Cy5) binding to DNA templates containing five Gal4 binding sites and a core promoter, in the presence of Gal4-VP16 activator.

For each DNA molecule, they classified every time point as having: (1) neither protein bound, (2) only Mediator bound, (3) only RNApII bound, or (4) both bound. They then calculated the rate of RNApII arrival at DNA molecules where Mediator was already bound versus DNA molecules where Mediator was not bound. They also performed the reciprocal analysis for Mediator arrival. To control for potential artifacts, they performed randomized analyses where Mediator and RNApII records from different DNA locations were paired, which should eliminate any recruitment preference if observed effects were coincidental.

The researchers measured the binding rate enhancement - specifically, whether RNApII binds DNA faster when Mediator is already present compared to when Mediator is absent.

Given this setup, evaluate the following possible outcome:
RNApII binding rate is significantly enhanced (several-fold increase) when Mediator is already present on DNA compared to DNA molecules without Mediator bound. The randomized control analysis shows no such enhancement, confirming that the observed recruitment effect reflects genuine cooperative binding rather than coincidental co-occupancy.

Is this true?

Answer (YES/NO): YES